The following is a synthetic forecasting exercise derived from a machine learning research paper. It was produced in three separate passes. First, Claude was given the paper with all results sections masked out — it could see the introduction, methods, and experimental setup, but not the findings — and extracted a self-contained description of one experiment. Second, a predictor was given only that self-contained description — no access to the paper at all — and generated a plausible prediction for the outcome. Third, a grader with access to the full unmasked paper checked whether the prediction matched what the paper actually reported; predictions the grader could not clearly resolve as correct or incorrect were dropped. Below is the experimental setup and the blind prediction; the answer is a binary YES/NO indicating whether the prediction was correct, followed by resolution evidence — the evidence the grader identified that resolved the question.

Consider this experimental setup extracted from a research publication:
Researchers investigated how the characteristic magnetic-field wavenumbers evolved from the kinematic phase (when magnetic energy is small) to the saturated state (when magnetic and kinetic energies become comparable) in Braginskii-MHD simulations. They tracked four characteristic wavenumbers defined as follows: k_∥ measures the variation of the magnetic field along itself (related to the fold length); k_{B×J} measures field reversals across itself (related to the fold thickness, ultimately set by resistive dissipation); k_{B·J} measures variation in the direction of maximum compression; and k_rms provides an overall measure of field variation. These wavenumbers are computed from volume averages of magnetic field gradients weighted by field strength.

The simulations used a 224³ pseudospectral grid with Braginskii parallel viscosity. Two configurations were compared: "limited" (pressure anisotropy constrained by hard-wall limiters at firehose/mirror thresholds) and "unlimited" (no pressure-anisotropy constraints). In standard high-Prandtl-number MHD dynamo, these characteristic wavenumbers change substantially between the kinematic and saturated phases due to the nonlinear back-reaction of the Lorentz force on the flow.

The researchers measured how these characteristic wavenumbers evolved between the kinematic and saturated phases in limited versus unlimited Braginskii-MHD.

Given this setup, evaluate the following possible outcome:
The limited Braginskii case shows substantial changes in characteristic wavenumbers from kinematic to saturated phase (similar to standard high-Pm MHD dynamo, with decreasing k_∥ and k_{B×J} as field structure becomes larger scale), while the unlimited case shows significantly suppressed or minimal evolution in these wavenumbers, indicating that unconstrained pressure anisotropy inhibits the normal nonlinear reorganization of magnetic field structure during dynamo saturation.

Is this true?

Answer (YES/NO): YES